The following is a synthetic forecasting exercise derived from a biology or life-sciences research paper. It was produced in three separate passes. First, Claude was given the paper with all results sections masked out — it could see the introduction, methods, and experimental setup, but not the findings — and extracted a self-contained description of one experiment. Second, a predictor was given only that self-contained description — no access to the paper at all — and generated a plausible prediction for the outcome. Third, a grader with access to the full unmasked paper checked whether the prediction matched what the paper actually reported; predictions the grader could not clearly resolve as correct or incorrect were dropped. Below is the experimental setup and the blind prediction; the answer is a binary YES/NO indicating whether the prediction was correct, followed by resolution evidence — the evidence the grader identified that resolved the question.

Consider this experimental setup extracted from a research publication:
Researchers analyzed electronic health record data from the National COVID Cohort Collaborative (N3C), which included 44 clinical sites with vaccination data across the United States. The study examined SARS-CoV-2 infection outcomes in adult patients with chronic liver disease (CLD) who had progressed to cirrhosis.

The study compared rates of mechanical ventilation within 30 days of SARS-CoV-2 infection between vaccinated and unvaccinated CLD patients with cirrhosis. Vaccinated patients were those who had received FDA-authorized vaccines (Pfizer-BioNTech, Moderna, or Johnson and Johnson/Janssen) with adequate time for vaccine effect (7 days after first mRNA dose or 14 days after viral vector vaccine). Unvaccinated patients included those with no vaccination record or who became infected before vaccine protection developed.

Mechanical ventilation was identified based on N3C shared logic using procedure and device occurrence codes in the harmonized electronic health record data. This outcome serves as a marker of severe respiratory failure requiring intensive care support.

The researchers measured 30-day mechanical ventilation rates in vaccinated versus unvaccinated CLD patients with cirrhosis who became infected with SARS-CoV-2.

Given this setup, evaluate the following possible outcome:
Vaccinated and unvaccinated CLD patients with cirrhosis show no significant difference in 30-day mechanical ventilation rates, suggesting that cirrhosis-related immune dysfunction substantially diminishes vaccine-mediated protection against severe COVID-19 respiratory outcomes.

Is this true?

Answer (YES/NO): NO